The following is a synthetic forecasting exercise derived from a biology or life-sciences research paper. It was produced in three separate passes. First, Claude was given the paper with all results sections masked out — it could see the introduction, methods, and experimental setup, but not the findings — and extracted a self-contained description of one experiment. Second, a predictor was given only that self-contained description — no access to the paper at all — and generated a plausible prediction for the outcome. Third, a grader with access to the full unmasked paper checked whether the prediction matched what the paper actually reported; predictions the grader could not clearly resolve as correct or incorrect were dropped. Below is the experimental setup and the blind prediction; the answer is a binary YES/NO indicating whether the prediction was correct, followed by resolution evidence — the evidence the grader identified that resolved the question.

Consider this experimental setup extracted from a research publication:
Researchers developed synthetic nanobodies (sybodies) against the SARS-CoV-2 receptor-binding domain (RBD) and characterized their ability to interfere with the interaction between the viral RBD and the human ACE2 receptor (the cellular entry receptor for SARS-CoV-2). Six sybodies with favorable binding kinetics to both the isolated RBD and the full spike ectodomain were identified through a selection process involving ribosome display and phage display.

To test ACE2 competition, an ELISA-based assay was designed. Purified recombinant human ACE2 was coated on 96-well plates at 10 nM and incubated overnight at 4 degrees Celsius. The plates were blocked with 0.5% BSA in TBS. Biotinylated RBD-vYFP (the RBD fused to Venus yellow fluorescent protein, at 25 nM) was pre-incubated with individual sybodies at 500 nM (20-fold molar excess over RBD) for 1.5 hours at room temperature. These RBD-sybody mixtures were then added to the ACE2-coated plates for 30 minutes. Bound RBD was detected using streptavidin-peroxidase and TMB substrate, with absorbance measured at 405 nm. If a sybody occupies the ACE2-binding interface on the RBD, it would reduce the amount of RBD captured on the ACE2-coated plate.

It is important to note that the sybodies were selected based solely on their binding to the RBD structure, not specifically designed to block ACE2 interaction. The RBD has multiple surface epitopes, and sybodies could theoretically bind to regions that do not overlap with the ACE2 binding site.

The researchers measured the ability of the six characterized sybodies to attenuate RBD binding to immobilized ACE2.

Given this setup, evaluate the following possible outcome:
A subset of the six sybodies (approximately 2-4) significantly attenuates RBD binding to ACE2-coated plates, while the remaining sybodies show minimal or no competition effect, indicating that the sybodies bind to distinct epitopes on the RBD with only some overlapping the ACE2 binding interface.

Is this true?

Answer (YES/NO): NO